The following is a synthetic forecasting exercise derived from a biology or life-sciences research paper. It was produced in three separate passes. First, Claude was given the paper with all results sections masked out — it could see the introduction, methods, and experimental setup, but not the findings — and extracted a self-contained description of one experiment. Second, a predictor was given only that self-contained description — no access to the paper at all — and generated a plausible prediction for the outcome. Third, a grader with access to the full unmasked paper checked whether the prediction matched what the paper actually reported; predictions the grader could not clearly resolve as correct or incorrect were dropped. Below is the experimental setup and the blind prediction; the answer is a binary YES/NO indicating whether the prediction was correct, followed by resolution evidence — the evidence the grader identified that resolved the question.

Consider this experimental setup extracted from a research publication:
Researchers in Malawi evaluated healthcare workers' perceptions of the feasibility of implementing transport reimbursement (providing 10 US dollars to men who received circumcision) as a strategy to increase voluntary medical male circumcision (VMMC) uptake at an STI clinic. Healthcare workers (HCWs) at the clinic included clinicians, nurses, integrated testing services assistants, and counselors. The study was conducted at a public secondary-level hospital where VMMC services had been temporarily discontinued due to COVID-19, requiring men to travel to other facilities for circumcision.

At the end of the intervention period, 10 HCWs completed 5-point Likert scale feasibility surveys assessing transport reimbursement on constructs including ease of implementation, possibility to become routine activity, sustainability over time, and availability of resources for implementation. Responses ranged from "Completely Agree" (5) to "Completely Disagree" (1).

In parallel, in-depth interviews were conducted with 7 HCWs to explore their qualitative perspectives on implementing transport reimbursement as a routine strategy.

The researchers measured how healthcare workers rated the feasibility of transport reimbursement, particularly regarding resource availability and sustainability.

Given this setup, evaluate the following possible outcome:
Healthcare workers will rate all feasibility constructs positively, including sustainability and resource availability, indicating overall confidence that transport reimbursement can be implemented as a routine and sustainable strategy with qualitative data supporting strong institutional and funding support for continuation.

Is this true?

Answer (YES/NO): NO